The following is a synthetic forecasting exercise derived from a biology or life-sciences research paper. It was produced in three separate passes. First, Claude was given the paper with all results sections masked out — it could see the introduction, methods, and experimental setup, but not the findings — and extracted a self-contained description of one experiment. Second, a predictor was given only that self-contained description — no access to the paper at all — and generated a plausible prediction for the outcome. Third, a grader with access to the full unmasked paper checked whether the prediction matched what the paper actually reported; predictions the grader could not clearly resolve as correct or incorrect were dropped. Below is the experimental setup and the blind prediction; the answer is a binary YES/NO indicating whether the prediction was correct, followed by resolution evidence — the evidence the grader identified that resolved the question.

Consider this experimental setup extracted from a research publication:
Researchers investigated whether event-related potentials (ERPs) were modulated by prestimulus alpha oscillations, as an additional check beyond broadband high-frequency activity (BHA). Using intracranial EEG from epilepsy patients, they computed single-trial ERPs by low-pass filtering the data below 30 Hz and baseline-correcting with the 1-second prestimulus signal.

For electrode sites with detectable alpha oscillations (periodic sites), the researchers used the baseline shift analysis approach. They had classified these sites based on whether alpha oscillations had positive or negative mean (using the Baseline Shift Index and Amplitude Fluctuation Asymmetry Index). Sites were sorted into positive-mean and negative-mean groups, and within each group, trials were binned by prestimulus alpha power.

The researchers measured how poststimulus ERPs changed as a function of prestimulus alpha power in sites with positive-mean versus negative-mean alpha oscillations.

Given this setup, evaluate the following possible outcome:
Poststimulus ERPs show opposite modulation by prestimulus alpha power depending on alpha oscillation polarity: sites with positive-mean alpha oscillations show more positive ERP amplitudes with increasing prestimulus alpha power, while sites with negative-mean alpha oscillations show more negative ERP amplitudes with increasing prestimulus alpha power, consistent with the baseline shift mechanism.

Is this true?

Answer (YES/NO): NO